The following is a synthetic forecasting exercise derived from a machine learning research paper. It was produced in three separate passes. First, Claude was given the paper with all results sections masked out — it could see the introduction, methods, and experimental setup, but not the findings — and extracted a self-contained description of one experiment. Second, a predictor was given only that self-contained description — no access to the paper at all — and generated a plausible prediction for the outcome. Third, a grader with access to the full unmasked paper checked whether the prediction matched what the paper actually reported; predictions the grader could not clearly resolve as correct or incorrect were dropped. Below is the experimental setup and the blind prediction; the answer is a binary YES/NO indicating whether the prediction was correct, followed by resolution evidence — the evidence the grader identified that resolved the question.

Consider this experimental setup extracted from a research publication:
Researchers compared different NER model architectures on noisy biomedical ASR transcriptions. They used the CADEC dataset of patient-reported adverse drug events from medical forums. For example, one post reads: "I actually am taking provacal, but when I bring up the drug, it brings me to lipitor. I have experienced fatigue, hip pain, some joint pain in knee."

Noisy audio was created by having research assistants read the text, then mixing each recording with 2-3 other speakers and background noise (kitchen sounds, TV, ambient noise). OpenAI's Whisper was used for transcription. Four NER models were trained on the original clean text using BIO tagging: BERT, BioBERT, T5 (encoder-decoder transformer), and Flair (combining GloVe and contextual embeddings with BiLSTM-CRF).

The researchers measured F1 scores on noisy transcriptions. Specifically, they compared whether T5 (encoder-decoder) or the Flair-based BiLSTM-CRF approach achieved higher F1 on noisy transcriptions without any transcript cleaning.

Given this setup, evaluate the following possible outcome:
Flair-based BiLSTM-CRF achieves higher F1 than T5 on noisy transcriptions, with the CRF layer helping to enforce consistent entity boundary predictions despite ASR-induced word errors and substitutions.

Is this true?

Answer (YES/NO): NO